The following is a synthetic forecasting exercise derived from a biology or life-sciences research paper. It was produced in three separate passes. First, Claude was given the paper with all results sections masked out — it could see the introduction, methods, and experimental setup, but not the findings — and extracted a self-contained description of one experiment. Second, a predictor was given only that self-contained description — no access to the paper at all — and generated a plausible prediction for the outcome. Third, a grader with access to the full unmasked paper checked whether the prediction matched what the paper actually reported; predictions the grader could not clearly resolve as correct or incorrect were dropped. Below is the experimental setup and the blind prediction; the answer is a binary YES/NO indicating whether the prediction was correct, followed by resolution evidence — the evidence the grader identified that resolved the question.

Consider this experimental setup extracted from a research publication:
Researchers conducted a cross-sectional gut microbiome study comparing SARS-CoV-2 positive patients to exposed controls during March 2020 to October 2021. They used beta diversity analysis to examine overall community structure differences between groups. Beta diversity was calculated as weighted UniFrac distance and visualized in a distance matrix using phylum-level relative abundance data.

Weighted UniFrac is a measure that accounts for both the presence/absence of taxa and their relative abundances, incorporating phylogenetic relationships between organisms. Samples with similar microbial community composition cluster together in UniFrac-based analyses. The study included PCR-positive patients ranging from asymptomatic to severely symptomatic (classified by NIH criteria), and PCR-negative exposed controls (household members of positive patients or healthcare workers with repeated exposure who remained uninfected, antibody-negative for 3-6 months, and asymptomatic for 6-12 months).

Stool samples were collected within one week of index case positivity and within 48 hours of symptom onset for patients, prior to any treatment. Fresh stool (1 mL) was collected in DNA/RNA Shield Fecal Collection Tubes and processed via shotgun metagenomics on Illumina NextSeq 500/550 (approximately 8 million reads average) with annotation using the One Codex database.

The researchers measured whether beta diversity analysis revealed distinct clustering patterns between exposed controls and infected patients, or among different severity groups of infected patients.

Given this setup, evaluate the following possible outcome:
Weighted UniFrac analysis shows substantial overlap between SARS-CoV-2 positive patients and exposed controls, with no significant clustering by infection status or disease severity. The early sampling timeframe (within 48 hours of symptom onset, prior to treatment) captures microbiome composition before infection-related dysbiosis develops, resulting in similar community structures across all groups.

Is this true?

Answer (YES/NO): NO